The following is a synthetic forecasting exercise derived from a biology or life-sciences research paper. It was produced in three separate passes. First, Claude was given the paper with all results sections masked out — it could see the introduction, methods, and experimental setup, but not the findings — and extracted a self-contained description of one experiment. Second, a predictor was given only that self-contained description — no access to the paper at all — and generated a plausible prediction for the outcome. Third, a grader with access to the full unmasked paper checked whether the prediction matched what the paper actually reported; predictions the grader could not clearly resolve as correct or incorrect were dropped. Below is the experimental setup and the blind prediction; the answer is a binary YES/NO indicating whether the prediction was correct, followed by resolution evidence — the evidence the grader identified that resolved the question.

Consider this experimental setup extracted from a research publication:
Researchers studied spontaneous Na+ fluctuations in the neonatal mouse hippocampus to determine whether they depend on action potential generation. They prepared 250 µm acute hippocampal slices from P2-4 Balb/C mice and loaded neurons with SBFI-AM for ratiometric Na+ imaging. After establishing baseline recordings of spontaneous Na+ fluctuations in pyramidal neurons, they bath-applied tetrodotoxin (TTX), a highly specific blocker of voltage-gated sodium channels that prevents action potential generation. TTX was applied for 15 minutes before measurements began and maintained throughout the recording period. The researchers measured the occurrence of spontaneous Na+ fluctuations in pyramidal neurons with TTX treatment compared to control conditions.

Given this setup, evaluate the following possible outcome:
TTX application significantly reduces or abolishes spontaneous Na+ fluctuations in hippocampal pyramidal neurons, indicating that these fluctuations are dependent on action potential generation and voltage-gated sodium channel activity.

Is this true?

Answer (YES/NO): YES